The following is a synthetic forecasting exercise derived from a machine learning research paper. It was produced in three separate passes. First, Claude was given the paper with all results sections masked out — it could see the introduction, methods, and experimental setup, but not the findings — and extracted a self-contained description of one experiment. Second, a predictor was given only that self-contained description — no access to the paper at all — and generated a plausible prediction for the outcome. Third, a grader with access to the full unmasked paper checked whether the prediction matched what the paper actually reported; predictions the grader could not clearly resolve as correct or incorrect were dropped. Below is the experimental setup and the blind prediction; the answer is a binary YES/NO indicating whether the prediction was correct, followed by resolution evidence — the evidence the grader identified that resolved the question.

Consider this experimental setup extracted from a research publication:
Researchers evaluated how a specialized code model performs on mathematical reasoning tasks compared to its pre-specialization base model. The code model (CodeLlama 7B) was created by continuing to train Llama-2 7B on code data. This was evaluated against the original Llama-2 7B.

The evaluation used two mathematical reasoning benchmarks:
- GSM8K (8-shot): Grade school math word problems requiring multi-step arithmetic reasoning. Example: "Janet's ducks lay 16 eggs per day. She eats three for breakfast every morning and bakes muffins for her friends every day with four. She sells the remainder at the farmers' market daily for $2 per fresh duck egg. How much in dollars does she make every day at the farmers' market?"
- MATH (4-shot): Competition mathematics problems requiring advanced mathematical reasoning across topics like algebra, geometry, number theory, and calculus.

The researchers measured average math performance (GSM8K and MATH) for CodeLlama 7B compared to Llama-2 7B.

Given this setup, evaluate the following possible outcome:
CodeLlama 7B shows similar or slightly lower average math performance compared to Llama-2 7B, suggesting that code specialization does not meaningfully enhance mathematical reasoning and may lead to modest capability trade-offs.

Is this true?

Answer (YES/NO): YES